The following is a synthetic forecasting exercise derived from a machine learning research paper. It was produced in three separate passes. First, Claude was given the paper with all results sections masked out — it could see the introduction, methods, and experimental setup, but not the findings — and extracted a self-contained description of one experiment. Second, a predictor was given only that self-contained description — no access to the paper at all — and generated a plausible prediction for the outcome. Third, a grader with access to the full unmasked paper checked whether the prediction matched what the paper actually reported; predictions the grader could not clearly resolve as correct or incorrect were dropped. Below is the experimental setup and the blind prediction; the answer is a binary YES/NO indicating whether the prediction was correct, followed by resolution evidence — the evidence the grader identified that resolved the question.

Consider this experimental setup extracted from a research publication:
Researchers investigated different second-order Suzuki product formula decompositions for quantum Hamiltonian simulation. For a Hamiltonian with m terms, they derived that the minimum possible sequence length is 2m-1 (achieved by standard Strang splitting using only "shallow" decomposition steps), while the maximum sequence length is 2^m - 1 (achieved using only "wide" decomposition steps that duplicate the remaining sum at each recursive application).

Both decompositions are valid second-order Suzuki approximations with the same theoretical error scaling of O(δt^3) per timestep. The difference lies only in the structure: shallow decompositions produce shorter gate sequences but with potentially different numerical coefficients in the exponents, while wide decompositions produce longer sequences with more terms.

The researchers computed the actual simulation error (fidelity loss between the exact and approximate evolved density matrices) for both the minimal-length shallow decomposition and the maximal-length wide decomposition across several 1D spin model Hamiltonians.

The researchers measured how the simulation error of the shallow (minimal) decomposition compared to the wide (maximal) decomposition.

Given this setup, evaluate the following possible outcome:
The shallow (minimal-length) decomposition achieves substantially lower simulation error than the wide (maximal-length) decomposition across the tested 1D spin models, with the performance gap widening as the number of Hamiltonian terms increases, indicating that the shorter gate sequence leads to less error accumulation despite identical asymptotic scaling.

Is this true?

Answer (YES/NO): NO